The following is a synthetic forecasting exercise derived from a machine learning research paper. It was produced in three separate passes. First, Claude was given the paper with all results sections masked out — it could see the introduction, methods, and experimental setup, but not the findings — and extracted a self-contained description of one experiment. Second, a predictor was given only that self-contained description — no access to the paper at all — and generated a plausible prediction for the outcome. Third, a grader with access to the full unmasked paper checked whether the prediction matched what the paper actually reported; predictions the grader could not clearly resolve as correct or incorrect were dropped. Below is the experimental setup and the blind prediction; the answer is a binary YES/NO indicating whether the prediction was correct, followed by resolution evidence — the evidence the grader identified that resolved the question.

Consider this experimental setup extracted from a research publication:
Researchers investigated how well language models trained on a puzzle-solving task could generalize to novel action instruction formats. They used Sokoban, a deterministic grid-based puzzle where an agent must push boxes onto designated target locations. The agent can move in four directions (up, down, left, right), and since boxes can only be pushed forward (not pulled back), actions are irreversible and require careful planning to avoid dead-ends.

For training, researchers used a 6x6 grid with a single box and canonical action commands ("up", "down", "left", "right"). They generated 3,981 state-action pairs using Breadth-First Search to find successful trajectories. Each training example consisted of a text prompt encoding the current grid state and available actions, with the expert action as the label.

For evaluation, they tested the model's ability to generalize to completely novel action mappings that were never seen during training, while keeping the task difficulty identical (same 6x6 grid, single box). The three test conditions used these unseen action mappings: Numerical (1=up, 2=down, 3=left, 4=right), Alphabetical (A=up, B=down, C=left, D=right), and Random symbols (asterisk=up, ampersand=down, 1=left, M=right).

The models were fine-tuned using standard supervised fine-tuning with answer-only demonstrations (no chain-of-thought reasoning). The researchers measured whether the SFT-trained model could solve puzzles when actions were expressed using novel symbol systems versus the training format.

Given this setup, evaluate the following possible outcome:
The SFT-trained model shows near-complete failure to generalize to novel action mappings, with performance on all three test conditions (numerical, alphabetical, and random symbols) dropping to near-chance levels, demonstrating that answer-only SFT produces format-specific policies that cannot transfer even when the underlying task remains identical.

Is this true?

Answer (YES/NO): YES